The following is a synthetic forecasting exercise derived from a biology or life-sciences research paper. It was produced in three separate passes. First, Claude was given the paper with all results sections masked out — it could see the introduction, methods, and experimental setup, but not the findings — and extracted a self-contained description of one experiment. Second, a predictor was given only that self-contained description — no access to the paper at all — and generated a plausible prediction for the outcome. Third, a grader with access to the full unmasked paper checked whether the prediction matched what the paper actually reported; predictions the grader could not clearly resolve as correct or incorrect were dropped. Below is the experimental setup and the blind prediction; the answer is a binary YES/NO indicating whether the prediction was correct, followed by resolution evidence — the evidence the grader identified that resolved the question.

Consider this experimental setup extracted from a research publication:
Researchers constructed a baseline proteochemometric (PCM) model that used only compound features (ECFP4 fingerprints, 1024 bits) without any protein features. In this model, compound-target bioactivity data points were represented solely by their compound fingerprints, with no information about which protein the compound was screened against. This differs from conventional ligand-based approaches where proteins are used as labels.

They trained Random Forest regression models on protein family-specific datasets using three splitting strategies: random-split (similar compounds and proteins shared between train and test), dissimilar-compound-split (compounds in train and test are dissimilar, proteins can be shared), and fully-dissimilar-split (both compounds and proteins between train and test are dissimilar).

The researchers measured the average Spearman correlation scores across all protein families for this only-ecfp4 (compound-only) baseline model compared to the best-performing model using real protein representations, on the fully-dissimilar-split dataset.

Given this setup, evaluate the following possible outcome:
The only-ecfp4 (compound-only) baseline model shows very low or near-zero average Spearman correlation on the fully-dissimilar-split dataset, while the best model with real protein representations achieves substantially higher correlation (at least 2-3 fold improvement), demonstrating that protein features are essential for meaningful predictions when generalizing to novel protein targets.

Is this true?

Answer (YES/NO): NO